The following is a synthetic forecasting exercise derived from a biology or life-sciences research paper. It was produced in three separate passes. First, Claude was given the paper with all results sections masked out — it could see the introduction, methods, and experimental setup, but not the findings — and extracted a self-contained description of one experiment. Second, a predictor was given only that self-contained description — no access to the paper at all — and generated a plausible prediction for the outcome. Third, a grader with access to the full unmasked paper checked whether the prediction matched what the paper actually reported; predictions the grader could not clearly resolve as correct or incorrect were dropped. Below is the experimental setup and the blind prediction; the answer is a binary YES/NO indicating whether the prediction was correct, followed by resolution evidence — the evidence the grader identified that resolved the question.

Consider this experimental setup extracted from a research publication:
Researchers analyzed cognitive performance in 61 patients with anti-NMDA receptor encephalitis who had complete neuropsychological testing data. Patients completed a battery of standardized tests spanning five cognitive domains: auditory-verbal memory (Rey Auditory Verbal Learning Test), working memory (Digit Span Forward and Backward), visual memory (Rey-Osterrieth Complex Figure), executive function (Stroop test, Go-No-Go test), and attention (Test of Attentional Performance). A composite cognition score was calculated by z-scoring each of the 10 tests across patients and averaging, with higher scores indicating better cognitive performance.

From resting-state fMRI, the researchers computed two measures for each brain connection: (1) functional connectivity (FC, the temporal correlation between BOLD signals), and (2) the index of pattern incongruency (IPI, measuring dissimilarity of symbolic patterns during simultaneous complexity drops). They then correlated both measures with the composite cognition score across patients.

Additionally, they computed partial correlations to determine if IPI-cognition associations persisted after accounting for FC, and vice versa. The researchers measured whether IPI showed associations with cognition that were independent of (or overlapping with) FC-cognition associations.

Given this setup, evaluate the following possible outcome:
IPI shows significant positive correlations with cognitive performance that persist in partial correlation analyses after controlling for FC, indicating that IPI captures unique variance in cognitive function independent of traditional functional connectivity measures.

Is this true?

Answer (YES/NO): NO